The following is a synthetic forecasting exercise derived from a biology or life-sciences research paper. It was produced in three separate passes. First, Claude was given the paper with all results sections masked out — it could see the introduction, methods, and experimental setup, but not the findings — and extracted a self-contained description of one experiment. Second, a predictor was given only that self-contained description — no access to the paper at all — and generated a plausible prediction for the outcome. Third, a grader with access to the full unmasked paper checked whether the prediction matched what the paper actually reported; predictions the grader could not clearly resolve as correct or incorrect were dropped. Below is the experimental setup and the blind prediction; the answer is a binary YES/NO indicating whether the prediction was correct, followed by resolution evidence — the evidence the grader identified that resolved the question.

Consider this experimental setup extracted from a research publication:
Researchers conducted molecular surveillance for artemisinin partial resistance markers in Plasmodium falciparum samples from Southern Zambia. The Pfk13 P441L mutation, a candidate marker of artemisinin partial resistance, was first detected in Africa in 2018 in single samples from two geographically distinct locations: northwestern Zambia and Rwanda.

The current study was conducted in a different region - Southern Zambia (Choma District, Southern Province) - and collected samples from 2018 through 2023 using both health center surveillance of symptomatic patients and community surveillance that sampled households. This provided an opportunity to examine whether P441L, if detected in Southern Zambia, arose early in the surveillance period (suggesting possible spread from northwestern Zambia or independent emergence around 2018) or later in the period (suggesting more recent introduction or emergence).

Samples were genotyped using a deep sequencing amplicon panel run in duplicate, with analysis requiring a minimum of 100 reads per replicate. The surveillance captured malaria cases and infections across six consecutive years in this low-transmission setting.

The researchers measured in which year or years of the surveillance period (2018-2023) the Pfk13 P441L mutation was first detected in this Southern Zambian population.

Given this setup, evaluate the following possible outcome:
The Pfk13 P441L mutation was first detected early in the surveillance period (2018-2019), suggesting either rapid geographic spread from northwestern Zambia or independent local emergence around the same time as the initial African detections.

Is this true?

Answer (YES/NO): YES